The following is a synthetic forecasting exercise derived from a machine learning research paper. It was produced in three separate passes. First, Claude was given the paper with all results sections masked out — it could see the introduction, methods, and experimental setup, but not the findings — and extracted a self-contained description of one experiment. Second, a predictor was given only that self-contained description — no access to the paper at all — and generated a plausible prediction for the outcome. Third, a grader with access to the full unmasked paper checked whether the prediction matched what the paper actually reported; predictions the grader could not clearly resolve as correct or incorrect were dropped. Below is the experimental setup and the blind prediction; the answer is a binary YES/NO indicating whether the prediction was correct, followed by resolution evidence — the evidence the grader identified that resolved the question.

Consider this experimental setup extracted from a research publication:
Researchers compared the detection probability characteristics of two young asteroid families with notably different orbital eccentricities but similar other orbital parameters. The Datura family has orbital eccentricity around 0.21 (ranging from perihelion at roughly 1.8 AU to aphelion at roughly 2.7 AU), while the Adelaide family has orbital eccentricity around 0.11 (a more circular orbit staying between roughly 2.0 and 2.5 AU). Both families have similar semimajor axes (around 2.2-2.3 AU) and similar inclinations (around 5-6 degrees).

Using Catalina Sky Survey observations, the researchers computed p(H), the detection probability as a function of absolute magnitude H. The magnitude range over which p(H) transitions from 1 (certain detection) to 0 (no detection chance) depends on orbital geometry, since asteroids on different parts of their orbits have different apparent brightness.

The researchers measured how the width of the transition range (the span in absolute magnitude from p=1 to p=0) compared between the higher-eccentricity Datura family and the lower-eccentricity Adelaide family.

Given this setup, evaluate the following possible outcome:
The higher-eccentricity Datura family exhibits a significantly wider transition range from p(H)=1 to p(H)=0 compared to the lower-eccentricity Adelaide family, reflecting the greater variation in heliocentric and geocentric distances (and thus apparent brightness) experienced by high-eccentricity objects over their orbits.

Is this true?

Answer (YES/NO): YES